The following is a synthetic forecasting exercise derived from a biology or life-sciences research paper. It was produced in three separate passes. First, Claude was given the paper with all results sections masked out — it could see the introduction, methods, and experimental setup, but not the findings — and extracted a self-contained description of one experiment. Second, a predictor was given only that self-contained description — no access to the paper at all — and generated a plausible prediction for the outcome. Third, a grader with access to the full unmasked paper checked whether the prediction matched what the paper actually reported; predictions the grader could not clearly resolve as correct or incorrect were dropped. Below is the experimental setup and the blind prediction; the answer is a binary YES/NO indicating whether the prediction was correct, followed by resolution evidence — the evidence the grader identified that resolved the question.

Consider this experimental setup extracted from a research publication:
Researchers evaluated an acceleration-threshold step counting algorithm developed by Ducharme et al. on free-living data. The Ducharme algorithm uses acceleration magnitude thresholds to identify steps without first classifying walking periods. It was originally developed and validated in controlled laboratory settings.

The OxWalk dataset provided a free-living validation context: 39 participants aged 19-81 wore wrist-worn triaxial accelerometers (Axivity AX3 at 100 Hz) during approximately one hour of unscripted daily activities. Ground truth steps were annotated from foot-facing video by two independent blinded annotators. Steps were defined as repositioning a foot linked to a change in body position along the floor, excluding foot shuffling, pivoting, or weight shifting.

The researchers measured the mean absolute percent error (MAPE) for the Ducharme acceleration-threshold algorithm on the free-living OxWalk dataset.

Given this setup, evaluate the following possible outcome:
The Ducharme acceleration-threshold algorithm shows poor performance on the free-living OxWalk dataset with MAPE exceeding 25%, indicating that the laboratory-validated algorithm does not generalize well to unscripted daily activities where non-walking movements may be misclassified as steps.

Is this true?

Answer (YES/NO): YES